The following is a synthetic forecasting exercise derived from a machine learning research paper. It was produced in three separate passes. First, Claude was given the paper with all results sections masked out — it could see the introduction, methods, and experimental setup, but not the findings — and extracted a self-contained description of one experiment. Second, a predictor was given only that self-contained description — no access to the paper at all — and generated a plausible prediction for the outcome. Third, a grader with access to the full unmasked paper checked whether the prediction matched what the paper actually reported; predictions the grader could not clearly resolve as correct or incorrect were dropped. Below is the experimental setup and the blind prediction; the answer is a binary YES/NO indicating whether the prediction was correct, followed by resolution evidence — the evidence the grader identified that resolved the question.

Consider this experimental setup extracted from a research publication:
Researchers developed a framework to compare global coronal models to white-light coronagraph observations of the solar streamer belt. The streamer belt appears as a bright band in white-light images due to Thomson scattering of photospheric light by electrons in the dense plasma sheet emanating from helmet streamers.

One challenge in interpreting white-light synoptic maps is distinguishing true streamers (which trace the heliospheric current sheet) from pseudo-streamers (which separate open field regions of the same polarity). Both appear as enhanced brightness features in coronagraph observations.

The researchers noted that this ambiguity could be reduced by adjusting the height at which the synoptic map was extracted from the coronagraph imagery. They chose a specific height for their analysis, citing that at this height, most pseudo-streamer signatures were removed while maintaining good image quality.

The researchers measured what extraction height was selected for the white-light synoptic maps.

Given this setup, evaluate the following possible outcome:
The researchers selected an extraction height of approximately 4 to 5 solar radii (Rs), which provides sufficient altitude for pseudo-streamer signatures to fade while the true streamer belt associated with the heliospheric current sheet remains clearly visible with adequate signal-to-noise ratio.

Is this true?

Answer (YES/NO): YES